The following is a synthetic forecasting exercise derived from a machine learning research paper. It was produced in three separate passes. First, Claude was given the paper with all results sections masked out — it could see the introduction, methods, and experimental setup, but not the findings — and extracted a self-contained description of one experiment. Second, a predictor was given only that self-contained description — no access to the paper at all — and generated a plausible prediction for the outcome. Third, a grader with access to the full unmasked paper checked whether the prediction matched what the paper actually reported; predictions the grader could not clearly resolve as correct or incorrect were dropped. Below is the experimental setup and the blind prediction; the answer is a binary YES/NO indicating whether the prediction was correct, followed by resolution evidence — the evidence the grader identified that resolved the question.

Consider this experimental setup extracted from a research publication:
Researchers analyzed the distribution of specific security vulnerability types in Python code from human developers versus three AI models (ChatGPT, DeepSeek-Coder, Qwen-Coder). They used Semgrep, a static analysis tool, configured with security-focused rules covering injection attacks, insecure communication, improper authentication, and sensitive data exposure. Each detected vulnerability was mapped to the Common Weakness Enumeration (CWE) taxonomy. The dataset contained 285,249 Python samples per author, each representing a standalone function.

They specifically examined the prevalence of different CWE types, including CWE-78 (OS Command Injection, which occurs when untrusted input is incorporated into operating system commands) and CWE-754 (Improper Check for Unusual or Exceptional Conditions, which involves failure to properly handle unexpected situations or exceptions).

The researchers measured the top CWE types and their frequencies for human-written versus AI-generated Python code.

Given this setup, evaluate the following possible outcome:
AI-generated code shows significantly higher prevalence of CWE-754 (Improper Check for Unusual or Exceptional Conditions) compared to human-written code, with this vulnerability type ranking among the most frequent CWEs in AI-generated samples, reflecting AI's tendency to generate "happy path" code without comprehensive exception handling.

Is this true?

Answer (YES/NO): NO